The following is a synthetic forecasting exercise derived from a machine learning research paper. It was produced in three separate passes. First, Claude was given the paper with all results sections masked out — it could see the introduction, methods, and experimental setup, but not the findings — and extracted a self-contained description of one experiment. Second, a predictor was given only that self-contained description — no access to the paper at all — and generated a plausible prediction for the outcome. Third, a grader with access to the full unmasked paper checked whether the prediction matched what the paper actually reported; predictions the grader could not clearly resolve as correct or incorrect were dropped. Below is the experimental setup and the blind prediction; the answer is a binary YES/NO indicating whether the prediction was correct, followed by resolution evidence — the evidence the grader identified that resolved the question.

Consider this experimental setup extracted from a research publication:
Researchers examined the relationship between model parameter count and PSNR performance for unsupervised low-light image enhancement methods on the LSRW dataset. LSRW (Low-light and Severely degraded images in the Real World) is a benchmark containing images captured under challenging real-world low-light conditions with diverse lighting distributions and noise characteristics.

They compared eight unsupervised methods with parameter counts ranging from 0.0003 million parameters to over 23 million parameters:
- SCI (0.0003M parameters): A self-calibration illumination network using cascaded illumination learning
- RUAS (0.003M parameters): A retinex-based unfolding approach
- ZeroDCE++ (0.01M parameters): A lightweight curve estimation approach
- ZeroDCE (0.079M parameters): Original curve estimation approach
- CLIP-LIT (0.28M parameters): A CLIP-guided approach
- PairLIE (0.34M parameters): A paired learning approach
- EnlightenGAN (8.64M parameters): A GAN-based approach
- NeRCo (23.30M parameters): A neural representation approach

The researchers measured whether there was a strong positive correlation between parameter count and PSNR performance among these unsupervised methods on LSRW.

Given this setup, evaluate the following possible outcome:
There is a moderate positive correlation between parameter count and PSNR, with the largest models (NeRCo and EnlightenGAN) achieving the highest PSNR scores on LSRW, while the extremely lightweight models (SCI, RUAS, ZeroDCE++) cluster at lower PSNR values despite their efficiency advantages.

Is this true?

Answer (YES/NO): NO